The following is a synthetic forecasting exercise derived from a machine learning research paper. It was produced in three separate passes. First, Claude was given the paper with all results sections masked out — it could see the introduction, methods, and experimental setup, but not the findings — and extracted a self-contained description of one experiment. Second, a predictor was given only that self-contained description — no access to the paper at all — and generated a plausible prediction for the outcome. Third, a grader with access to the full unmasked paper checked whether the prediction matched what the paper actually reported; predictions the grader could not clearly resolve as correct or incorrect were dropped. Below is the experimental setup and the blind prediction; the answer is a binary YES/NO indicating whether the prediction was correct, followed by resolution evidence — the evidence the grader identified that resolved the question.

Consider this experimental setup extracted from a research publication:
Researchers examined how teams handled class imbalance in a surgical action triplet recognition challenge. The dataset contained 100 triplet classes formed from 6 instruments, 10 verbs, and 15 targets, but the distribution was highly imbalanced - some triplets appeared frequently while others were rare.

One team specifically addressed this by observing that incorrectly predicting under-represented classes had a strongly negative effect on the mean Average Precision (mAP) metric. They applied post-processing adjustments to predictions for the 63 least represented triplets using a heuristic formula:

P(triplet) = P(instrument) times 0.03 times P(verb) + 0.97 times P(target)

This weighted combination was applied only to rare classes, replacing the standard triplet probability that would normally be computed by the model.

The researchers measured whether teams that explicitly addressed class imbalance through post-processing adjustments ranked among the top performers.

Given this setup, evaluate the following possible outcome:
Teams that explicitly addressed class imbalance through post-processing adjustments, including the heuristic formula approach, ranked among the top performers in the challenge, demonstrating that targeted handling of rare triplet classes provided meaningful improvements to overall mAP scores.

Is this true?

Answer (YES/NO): NO